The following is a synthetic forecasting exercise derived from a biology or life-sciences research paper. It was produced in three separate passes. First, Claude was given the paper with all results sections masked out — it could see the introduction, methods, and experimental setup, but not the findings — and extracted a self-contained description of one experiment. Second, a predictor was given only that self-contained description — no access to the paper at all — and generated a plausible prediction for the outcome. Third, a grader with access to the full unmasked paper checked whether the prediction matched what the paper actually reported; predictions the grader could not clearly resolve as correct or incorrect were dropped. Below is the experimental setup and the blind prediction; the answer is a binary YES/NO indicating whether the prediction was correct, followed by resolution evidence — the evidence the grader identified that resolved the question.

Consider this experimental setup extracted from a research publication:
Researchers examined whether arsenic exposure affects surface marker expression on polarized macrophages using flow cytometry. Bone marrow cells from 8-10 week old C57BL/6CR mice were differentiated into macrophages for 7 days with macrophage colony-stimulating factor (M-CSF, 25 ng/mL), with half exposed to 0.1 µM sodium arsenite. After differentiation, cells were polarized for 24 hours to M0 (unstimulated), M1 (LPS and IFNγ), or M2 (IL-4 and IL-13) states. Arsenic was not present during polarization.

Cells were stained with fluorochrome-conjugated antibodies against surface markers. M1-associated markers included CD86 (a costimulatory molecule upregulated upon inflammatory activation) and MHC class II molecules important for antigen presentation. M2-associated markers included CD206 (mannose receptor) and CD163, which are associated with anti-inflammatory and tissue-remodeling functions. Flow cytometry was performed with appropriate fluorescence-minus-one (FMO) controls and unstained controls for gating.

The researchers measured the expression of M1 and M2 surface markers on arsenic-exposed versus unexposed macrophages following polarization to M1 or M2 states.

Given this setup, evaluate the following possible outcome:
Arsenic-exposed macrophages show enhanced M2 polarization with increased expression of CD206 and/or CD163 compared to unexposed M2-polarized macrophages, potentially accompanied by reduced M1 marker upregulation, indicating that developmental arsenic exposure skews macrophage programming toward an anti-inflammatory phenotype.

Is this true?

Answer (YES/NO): NO